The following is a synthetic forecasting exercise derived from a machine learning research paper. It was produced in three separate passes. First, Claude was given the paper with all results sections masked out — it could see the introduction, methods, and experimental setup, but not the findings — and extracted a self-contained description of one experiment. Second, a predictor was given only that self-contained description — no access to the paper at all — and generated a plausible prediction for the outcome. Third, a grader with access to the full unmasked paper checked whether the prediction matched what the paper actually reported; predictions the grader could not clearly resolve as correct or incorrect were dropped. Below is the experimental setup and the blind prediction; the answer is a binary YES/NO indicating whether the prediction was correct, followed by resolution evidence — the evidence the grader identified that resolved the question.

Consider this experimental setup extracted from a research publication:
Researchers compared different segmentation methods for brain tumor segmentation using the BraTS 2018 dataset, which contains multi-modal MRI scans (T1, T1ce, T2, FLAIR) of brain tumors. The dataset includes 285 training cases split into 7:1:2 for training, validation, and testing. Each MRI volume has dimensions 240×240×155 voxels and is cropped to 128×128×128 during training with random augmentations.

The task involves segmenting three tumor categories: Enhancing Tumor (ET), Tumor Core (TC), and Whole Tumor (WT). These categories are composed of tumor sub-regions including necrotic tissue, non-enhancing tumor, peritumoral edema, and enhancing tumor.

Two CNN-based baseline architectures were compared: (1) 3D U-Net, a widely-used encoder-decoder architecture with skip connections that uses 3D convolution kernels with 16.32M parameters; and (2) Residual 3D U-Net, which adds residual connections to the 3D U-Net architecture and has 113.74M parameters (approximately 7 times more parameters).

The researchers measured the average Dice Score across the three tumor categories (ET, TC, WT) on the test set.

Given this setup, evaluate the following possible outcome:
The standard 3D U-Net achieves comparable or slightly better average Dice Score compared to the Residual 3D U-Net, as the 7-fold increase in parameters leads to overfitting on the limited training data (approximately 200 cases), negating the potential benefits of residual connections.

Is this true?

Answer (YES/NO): YES